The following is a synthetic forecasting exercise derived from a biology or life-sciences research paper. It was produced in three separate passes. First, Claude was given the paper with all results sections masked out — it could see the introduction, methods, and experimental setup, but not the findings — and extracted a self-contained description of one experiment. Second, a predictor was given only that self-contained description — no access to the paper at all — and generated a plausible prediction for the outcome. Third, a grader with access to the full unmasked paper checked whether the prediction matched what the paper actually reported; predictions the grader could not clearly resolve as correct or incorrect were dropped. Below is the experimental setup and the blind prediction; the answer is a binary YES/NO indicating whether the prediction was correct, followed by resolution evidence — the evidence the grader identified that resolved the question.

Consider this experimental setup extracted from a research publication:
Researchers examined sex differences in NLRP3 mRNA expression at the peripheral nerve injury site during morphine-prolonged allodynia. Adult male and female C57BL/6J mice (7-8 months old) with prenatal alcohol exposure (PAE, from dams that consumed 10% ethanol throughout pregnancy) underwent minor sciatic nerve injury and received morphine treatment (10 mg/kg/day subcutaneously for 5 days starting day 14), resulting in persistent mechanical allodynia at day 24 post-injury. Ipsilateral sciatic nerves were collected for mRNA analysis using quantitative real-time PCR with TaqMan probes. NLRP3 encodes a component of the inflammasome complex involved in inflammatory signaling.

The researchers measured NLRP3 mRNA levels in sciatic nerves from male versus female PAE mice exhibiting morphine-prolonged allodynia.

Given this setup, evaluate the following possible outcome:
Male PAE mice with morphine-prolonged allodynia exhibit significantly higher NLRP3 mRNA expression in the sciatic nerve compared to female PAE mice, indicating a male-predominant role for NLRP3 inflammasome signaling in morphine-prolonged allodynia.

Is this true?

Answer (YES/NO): YES